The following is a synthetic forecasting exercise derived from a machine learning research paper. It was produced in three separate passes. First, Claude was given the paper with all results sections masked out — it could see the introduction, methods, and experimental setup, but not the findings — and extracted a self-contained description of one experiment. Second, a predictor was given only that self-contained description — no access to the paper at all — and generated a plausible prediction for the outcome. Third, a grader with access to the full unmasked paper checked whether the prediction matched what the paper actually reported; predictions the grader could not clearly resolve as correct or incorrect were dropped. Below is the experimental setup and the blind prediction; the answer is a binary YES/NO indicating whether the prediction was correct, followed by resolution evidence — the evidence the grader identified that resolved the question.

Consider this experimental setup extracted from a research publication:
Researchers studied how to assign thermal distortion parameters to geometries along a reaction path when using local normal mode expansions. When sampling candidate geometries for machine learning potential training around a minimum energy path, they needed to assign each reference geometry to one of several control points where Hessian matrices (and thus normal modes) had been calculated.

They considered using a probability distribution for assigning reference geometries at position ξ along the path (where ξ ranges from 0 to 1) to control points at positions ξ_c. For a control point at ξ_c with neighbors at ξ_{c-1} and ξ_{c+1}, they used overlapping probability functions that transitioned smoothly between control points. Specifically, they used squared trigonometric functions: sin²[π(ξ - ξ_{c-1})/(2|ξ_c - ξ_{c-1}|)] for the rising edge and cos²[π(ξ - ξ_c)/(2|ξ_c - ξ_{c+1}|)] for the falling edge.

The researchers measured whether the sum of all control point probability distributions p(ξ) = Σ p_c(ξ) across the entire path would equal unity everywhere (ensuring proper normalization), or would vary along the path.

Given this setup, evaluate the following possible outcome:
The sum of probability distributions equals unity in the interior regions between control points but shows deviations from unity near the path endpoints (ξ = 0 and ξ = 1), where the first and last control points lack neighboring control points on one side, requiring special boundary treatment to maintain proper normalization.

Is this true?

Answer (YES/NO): NO